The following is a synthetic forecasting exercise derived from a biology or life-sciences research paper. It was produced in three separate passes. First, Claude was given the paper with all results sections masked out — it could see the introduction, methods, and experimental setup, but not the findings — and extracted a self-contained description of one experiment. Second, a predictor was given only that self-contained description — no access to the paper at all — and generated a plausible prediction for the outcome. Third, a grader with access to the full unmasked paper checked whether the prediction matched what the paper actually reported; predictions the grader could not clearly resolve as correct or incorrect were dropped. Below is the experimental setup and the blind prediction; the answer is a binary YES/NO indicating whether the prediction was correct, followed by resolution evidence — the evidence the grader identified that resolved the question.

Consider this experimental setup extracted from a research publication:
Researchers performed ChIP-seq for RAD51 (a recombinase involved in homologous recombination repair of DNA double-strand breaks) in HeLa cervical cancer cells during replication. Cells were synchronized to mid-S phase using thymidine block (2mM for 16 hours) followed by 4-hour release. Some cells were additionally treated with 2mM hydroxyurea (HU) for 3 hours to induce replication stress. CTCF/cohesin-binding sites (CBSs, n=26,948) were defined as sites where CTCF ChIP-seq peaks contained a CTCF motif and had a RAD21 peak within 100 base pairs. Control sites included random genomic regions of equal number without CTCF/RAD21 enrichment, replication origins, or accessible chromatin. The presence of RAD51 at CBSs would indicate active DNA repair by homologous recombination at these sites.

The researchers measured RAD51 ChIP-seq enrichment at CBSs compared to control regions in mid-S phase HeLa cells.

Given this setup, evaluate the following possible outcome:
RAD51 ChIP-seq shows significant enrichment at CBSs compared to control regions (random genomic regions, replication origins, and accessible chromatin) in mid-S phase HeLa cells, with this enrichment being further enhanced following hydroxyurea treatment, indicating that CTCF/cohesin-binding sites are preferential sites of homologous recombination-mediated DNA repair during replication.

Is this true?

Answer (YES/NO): NO